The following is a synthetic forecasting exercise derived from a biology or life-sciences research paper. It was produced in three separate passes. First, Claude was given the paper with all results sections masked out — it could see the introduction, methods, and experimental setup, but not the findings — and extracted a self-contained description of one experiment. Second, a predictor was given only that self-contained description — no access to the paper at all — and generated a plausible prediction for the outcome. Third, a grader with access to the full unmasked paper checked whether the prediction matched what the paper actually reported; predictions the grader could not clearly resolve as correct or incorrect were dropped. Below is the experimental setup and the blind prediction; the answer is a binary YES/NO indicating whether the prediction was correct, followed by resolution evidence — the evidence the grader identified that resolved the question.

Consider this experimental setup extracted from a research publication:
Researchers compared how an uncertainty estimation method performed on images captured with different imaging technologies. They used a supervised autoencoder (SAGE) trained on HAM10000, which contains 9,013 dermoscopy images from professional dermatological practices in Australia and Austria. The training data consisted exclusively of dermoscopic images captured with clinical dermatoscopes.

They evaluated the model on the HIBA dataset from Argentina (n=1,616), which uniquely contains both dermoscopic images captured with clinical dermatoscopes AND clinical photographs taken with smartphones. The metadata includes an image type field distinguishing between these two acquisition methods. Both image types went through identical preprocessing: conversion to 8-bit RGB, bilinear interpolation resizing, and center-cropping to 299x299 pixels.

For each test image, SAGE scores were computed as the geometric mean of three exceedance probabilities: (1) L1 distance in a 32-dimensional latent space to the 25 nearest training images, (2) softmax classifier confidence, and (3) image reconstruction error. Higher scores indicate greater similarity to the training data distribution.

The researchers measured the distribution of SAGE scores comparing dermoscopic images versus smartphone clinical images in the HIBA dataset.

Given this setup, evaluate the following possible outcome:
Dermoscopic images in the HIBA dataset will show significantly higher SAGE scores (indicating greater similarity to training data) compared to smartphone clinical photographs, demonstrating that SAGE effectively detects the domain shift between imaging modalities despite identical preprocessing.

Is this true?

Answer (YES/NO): NO